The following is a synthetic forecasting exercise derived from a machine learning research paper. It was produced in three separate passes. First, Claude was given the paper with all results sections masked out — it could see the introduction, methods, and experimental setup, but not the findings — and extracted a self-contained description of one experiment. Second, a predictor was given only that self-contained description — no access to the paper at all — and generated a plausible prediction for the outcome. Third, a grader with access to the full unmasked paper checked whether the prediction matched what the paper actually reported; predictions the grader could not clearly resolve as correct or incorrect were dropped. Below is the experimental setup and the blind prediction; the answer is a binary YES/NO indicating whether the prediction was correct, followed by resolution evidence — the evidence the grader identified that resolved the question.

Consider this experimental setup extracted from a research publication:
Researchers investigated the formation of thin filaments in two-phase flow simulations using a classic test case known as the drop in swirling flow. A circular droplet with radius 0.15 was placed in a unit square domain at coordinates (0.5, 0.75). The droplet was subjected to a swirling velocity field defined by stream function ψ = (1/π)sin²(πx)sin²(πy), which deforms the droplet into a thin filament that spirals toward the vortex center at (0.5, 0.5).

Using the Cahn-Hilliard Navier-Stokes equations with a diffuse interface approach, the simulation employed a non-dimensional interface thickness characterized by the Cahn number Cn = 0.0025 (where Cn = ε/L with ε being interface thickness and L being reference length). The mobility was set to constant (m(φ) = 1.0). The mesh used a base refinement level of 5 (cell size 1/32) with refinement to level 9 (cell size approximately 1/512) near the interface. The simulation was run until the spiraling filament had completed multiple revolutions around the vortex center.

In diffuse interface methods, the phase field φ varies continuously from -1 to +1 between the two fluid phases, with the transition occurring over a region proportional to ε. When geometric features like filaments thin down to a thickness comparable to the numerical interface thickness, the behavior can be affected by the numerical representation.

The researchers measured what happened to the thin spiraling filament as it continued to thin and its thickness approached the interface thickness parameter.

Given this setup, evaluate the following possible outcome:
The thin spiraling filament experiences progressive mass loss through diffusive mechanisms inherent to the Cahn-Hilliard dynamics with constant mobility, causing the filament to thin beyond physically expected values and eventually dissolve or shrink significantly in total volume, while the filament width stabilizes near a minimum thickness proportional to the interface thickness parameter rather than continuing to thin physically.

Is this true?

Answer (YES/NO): NO